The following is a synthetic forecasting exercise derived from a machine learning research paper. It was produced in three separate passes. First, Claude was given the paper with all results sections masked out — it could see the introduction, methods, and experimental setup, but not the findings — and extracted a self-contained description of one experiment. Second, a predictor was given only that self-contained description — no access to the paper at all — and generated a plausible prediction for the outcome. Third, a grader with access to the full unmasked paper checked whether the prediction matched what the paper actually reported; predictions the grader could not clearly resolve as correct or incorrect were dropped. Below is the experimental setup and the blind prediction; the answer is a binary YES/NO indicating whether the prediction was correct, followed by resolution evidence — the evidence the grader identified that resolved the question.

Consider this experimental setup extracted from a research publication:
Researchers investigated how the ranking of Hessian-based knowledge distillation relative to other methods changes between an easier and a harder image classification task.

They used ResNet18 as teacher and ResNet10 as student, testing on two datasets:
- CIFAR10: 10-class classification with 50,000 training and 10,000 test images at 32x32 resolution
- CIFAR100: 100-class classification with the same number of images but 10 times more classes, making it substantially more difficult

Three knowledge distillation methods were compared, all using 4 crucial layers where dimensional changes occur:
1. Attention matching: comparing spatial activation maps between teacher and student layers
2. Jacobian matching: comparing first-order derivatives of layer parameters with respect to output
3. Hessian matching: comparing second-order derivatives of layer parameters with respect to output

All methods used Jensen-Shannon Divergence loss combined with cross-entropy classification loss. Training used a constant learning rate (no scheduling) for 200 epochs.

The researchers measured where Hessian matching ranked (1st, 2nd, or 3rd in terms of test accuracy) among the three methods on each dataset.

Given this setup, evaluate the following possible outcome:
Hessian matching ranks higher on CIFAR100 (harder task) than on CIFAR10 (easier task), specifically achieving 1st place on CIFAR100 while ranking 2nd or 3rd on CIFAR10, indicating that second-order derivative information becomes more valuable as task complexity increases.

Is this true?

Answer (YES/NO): NO